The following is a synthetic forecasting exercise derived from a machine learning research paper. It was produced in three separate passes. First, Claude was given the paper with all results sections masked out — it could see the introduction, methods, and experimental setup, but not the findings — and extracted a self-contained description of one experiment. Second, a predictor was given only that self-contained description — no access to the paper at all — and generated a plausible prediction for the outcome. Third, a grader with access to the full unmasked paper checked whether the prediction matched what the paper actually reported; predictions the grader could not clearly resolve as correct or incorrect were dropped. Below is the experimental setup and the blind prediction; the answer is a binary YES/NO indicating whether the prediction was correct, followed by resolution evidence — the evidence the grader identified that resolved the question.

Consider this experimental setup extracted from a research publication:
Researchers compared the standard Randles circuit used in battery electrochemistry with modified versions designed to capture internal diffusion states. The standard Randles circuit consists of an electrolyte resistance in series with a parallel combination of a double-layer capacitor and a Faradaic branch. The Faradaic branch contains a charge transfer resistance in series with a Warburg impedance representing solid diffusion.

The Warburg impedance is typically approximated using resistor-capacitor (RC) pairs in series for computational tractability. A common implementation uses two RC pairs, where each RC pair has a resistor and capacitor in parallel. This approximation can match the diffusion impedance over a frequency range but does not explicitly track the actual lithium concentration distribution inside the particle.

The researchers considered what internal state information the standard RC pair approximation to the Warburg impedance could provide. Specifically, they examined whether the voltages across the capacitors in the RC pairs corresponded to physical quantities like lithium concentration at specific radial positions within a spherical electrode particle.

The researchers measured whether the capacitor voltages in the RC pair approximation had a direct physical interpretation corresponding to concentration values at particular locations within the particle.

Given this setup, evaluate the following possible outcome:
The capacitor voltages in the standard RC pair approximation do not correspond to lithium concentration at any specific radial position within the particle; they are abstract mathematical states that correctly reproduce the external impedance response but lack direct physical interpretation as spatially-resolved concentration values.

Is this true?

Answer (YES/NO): YES